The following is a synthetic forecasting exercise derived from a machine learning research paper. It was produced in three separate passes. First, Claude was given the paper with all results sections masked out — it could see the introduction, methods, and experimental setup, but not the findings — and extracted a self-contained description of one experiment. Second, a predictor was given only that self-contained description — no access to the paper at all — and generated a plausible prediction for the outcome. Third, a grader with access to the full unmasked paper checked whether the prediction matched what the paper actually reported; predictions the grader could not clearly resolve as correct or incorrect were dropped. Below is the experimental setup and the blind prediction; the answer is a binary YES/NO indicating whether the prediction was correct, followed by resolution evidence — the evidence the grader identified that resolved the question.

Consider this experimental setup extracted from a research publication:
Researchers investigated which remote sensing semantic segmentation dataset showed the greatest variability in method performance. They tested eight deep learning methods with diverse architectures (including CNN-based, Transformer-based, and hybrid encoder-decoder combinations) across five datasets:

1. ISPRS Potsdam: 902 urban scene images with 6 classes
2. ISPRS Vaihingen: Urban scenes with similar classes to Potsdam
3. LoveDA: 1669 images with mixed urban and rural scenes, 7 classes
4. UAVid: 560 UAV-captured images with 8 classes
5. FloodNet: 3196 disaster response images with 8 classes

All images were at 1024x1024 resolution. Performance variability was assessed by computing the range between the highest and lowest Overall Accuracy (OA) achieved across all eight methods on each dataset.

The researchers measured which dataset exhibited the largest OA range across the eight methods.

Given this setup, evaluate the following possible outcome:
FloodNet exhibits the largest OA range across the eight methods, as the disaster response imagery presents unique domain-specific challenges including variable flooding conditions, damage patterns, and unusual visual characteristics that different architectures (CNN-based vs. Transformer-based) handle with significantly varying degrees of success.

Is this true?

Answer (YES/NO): NO